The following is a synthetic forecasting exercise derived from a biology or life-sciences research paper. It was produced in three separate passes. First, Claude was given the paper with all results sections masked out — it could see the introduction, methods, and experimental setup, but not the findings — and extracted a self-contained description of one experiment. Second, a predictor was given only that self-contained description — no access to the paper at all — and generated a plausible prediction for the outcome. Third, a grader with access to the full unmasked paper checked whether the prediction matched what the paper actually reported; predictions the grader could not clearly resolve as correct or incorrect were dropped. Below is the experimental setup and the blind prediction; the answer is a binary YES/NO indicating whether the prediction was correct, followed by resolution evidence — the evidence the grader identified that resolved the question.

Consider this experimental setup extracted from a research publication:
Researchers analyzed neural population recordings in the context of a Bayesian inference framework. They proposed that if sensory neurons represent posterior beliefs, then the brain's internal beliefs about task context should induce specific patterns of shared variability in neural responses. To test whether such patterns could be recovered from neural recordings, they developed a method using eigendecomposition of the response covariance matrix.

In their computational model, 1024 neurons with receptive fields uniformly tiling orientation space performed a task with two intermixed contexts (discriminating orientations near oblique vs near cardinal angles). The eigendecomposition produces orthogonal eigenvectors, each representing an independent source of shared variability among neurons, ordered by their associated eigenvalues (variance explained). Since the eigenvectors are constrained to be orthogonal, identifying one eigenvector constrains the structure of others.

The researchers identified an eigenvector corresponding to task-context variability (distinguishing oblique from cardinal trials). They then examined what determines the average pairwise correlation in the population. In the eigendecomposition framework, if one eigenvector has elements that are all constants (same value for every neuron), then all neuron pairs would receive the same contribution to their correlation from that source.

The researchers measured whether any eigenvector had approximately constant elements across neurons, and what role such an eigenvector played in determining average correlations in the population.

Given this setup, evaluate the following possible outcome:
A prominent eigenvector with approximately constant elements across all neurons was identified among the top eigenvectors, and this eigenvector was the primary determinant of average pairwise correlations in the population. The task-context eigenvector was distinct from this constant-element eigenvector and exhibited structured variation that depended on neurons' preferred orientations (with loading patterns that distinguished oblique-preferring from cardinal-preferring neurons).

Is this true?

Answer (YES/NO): YES